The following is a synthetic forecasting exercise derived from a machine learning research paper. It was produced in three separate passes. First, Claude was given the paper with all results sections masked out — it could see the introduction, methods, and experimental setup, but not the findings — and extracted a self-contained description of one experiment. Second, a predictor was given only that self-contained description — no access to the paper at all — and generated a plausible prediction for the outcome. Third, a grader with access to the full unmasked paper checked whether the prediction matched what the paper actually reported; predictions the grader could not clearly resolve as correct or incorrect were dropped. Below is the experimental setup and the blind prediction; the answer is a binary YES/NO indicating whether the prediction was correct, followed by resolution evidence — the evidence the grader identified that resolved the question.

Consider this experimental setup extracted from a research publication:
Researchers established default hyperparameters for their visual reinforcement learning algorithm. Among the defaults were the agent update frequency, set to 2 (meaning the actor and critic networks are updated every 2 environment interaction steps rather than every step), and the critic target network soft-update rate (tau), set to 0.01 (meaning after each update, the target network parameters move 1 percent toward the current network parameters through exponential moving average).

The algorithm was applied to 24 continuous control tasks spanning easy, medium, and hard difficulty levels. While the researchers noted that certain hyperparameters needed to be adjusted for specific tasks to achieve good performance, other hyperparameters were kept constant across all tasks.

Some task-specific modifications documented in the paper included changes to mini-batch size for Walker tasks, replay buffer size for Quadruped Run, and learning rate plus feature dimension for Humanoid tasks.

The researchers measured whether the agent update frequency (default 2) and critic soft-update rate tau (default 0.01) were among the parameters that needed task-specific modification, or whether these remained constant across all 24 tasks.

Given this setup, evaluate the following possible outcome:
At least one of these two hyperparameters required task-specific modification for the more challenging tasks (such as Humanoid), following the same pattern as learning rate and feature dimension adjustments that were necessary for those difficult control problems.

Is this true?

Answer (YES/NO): NO